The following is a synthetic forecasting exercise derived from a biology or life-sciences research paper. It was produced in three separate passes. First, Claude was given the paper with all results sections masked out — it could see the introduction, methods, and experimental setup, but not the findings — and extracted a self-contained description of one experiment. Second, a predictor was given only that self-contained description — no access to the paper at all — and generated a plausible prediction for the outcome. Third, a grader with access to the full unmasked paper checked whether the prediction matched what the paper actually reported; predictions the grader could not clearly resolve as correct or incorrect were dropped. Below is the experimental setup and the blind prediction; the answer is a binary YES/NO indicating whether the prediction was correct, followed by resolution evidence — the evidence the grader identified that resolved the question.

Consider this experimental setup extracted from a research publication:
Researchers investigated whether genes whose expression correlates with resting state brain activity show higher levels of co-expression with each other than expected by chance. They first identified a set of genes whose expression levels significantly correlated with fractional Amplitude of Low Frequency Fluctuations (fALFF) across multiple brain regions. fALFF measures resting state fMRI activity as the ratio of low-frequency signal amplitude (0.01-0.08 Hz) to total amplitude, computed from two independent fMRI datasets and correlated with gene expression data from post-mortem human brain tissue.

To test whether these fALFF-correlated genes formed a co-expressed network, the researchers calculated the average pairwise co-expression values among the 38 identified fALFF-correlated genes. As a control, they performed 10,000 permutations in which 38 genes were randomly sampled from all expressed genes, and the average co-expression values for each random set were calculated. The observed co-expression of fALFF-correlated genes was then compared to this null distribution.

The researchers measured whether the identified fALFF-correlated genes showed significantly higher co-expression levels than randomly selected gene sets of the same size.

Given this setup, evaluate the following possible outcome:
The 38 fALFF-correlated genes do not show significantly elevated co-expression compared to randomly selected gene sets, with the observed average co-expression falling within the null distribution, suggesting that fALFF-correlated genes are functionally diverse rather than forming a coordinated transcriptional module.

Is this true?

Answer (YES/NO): NO